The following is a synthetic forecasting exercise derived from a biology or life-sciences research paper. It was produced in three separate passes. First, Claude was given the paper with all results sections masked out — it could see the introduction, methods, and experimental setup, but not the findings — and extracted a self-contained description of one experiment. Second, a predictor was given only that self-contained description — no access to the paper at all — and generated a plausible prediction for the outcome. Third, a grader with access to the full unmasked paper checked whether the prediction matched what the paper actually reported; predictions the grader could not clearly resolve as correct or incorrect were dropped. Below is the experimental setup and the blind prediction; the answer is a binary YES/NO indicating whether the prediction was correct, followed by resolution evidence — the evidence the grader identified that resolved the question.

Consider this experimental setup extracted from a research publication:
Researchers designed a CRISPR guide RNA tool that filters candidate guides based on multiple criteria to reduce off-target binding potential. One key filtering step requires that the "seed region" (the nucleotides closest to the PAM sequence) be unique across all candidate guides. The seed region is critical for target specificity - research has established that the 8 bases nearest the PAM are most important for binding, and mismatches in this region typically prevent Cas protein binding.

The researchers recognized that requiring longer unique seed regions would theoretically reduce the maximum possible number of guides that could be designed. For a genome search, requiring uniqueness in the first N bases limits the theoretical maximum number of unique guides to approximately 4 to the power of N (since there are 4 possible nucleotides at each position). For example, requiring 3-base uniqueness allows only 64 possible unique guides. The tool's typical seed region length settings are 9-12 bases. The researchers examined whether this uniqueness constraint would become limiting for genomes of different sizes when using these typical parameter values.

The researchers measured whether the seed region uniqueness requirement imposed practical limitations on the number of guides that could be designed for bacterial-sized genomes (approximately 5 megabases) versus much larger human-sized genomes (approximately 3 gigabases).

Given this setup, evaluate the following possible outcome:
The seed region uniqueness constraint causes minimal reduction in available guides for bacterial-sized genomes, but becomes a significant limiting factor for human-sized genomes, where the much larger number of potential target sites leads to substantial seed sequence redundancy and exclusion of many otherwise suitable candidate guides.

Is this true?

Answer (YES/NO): YES